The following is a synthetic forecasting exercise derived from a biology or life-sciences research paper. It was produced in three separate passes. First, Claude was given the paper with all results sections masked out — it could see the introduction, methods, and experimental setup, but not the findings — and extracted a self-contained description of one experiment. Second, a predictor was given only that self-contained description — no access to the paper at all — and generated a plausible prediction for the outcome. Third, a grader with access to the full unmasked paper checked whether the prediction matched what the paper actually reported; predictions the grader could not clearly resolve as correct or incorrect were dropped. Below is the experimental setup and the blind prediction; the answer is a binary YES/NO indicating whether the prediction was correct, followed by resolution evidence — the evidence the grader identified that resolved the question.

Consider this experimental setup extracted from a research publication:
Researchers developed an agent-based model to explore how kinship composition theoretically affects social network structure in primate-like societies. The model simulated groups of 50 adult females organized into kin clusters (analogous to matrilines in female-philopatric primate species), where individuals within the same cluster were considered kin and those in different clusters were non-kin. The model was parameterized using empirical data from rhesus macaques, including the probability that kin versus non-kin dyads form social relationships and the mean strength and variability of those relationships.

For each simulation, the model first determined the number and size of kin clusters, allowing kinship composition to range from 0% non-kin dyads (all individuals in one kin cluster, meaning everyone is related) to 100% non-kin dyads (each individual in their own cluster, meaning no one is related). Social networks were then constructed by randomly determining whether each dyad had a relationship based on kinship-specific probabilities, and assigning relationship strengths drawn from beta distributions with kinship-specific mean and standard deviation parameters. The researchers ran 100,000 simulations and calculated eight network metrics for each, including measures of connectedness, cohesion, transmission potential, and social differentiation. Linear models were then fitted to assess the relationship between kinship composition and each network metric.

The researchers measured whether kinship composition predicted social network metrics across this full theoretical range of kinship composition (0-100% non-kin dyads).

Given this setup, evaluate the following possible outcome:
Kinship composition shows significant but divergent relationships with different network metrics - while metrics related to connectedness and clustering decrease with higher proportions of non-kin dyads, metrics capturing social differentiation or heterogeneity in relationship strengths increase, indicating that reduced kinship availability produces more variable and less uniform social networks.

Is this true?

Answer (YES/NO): NO